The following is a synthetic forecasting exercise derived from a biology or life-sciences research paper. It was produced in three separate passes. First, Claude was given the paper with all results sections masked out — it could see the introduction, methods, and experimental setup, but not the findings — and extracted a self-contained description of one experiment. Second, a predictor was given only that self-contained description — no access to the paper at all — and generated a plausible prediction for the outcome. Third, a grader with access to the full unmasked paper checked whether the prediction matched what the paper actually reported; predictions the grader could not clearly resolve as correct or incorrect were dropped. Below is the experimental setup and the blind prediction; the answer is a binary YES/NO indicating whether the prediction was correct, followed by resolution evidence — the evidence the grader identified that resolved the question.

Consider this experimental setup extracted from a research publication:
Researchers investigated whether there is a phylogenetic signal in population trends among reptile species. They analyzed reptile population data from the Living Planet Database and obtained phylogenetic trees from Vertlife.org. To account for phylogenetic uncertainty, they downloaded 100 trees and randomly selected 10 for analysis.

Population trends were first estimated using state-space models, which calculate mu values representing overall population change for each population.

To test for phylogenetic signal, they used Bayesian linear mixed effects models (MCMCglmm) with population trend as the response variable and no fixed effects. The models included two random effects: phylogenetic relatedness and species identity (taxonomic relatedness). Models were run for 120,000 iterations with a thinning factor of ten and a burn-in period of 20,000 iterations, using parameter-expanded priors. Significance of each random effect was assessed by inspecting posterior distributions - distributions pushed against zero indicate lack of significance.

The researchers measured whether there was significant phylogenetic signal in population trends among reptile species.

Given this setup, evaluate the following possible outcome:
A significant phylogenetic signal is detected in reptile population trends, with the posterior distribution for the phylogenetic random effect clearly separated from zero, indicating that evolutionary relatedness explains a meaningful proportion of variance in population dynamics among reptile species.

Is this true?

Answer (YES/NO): NO